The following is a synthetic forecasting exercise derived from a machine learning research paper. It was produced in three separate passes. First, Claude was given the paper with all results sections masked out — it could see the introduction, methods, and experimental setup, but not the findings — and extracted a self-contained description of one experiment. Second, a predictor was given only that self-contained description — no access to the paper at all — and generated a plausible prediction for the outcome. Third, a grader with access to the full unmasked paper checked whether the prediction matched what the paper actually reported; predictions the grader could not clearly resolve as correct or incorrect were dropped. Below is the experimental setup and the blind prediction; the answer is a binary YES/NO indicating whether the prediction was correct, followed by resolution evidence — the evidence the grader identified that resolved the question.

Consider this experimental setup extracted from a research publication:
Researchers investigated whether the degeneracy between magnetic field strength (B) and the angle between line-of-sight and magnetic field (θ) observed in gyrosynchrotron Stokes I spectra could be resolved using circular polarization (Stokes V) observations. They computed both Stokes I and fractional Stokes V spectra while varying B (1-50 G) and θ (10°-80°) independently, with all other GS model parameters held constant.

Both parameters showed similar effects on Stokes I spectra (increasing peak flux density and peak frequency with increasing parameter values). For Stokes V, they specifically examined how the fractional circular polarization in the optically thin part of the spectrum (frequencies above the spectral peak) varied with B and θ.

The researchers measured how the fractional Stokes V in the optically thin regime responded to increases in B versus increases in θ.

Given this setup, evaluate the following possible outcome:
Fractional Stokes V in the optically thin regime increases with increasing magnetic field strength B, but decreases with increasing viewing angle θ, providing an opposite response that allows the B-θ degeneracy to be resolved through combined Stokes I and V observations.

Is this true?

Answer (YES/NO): YES